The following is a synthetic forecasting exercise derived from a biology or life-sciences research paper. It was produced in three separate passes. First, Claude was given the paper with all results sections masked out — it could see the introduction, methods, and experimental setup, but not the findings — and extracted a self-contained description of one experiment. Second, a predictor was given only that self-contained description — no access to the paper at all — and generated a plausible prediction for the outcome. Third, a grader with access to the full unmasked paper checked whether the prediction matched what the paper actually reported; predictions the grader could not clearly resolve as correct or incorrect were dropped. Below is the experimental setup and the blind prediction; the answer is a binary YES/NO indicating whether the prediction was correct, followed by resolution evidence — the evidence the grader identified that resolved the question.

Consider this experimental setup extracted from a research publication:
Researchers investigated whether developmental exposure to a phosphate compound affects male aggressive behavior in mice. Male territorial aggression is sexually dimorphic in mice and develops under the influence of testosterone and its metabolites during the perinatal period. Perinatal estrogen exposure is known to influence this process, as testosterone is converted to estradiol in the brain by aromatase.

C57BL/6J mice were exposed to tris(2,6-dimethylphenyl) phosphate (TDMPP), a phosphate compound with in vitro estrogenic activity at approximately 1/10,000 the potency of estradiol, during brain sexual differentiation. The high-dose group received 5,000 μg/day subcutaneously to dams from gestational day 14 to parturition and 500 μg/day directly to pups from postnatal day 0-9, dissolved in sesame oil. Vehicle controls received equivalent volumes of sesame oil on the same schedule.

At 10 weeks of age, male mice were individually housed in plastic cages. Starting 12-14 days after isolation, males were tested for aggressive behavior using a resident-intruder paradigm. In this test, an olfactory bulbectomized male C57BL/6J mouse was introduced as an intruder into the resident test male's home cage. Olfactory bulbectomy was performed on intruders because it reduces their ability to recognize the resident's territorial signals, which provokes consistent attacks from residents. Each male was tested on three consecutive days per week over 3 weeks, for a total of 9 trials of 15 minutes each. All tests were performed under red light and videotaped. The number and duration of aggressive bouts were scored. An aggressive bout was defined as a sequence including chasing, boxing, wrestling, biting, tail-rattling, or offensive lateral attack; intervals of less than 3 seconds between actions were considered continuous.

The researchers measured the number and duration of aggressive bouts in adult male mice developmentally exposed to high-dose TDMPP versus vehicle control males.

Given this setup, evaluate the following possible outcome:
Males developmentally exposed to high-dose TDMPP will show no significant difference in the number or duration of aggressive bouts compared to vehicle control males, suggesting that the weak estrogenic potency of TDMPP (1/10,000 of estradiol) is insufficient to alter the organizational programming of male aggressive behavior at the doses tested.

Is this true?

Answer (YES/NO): NO